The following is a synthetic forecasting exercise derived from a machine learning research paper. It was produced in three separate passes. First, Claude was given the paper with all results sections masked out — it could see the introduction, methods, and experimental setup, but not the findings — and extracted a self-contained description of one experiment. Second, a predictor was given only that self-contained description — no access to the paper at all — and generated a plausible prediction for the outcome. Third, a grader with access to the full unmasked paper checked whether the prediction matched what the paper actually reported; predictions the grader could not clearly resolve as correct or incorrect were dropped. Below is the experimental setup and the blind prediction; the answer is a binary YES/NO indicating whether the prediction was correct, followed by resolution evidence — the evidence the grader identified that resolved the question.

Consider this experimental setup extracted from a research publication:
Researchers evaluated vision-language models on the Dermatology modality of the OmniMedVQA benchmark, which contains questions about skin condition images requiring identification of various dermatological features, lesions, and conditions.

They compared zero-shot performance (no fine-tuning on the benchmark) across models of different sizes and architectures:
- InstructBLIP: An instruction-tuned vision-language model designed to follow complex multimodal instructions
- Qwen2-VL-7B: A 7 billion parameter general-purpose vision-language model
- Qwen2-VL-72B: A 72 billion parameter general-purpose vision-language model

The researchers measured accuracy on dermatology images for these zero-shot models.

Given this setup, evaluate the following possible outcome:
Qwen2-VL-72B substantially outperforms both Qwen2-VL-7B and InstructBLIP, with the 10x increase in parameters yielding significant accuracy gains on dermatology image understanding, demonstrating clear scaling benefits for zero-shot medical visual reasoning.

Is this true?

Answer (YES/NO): NO